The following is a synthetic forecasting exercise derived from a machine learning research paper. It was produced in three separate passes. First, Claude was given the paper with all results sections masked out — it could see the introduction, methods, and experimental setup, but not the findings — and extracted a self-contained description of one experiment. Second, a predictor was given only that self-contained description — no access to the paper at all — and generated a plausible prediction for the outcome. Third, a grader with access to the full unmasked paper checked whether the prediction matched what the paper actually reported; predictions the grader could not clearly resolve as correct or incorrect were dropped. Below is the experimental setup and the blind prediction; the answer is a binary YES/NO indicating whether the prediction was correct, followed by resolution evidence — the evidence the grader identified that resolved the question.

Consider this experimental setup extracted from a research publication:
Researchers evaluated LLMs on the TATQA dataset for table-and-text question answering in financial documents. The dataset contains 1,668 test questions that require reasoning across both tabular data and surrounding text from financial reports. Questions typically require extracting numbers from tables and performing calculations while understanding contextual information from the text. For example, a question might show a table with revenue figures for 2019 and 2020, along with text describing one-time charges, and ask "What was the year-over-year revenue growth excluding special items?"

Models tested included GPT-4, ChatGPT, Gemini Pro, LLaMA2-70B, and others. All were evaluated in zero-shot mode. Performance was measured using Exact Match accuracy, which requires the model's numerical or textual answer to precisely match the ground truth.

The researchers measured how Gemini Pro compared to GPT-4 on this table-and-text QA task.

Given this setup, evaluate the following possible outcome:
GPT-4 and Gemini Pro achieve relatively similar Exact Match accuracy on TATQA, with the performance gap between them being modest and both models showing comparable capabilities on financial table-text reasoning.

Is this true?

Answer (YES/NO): NO